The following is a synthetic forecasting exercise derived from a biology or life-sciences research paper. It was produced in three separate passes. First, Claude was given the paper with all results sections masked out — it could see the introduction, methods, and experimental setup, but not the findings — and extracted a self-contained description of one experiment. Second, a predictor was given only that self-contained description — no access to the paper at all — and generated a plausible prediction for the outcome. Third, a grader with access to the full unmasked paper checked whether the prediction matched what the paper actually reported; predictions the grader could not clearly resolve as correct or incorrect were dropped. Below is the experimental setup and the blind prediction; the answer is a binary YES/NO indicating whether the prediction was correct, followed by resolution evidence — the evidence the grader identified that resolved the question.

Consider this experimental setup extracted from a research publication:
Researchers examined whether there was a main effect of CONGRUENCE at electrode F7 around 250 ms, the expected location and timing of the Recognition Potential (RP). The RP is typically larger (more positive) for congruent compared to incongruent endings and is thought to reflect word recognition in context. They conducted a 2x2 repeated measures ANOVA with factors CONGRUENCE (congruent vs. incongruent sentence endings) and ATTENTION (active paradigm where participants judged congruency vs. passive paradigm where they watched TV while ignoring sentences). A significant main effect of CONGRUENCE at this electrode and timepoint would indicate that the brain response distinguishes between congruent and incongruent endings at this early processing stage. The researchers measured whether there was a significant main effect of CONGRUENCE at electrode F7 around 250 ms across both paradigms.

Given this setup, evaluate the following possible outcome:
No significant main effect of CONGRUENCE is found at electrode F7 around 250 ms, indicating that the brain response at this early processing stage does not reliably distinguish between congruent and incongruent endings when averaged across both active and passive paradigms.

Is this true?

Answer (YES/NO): YES